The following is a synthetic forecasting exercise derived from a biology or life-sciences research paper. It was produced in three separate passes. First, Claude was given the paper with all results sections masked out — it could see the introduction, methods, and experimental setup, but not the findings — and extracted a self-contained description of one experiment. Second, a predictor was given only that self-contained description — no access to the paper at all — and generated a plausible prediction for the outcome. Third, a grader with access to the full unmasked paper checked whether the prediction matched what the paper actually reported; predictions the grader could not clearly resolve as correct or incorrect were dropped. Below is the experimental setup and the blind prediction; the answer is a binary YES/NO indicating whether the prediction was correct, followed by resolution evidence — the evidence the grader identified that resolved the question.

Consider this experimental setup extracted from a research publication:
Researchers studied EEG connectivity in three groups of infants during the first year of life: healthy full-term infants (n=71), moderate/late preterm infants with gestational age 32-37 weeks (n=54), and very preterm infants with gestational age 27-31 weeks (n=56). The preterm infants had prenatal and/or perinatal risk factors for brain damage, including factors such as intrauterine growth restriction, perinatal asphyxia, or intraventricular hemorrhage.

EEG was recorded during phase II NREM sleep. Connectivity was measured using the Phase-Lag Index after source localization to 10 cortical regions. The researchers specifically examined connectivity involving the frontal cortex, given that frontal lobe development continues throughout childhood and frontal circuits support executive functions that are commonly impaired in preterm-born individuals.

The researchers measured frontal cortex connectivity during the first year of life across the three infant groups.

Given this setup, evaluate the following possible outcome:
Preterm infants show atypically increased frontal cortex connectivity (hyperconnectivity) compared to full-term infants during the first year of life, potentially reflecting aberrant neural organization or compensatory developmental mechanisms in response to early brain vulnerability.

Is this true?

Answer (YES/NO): NO